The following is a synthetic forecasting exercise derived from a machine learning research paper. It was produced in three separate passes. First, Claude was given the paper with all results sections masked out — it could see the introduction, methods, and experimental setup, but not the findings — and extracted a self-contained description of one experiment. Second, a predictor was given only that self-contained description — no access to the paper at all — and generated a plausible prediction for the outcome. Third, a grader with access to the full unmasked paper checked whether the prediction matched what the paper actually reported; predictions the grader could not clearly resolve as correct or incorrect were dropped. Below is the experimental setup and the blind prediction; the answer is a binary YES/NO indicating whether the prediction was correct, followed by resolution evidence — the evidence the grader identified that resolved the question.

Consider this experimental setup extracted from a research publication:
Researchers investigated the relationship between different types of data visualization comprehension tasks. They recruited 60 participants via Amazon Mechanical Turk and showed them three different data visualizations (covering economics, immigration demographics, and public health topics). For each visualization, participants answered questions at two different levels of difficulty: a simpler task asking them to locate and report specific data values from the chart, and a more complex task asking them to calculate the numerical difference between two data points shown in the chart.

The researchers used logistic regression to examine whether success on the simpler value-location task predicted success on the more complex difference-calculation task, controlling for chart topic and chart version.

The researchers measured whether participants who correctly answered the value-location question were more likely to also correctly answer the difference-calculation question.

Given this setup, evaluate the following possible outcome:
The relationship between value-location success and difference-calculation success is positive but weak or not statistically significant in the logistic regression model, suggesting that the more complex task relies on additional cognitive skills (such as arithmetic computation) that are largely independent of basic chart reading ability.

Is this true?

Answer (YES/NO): NO